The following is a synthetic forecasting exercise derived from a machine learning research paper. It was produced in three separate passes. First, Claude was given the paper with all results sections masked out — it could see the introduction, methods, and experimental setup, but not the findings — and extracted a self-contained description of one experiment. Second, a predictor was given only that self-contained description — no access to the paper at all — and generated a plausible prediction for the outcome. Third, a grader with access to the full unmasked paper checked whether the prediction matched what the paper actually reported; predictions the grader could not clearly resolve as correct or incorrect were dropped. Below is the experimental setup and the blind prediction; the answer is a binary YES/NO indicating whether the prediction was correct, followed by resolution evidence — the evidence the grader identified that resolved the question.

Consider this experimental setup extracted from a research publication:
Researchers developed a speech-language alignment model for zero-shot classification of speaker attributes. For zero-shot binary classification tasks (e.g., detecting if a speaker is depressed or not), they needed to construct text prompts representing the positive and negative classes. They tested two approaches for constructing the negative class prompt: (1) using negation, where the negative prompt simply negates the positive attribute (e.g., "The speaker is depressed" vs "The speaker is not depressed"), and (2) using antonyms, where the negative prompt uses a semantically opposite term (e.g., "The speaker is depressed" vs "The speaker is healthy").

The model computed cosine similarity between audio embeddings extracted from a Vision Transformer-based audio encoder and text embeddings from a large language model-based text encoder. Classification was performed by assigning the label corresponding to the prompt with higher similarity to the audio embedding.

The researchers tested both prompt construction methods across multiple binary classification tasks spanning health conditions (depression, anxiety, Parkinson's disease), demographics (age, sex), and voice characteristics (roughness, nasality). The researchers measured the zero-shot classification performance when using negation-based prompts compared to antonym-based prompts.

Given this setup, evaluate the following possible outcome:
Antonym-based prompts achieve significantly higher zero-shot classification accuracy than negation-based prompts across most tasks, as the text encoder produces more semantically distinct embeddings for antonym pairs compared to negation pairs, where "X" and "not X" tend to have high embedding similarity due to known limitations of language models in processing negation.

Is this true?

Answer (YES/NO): YES